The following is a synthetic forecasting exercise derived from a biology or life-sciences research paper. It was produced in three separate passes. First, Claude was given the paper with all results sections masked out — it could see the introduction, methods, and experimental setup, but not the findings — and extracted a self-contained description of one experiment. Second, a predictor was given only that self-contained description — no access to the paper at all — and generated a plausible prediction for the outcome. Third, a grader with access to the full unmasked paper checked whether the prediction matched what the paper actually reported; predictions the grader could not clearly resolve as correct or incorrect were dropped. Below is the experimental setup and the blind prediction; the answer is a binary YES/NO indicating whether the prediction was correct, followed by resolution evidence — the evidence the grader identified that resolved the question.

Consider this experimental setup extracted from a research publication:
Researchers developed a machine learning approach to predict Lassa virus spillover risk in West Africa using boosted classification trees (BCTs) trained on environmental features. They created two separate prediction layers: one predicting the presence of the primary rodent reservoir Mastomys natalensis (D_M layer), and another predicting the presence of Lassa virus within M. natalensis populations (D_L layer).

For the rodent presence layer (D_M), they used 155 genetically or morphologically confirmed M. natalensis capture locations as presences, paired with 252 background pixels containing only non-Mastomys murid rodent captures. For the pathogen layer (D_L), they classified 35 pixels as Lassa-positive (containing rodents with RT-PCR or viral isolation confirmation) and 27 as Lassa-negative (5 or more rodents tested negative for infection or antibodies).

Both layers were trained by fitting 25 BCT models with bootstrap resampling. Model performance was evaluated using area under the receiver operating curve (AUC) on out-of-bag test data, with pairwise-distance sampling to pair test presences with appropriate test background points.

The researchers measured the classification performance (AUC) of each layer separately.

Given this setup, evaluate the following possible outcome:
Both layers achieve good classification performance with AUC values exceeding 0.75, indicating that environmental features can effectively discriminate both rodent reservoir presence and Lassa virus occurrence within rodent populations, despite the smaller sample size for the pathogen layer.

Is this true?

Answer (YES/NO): NO